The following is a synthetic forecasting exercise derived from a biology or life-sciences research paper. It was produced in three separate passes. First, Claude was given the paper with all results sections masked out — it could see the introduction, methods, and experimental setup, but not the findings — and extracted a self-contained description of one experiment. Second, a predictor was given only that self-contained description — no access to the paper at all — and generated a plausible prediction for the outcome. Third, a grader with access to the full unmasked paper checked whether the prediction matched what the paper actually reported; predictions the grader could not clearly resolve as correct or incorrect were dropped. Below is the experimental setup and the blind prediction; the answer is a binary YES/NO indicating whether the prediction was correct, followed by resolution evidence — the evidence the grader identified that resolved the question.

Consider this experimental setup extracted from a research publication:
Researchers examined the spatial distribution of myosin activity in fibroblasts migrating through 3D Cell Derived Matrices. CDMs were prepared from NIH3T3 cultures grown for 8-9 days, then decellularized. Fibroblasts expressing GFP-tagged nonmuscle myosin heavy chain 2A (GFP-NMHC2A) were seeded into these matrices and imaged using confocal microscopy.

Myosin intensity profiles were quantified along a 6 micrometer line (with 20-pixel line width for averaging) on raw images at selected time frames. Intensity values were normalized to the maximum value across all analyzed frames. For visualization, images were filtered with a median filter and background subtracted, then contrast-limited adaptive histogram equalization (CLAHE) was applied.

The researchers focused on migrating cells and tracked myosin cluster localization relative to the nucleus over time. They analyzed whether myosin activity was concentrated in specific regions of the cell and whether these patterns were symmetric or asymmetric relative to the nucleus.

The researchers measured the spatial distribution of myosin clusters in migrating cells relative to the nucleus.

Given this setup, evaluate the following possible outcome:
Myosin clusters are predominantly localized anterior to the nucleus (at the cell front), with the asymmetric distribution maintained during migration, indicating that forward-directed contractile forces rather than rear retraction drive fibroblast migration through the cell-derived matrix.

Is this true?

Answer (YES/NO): NO